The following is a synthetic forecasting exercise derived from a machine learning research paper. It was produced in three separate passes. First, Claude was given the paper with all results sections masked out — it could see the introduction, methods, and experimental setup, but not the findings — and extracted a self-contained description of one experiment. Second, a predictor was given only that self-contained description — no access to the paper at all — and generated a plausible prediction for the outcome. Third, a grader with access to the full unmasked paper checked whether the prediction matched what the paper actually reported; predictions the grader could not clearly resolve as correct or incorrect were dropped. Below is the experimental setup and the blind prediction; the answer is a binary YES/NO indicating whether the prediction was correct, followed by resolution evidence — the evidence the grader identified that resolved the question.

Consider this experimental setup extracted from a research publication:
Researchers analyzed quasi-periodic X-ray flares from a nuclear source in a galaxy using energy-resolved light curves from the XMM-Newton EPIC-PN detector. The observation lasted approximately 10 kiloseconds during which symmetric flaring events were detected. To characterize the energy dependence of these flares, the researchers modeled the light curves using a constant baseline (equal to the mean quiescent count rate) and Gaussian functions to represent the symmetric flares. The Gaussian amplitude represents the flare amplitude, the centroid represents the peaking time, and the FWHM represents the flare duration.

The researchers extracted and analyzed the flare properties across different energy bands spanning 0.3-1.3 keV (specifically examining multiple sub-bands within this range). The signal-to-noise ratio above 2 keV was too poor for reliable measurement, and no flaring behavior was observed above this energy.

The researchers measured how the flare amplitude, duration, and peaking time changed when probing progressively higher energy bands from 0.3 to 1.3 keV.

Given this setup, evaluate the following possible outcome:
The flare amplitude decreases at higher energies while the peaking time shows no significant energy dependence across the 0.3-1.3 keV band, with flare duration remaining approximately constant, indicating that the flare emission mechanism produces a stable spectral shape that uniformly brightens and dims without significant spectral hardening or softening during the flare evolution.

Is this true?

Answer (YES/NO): NO